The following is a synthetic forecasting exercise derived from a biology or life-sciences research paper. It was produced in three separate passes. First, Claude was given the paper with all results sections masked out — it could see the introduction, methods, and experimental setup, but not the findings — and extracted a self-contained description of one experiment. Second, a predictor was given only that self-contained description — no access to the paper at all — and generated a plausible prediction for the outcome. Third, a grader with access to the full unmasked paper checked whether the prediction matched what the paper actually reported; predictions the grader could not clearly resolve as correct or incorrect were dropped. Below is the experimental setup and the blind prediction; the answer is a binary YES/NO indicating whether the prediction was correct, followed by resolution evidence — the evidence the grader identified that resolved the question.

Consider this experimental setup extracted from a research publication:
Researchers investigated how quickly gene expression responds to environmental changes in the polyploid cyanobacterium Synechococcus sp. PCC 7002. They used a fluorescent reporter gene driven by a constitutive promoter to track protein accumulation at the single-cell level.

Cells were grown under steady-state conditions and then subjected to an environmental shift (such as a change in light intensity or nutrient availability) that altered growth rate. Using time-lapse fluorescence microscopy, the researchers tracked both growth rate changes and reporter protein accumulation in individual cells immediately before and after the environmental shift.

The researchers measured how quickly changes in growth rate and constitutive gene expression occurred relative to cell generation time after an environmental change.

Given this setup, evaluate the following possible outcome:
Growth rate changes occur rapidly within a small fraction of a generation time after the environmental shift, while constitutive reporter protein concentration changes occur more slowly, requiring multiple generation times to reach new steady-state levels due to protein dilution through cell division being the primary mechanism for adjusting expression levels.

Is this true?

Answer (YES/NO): NO